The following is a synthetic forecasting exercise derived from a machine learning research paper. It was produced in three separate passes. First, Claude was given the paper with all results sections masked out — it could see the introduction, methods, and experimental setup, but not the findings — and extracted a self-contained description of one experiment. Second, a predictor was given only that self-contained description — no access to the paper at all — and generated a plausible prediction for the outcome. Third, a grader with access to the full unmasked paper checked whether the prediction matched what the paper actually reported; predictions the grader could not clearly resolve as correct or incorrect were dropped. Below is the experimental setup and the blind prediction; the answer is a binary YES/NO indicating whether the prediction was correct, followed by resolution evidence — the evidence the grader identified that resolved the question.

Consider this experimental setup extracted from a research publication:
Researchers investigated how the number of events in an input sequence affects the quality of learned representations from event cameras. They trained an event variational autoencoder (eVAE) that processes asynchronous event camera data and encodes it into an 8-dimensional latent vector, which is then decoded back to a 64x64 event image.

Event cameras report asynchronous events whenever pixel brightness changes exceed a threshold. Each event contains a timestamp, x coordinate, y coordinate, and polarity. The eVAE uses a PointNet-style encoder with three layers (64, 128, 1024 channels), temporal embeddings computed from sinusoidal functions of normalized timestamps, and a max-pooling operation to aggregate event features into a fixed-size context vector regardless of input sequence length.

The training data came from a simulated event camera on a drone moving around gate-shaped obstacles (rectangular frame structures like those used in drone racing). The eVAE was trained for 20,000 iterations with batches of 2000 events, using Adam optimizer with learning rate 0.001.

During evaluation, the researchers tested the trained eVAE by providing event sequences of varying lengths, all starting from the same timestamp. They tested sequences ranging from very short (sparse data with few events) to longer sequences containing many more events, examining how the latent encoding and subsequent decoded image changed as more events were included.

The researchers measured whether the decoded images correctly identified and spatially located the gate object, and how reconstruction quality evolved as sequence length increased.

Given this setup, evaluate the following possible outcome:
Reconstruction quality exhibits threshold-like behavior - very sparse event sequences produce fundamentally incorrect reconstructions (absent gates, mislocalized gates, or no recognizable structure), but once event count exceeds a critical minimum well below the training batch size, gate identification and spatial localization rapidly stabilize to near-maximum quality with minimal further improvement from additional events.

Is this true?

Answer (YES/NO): NO